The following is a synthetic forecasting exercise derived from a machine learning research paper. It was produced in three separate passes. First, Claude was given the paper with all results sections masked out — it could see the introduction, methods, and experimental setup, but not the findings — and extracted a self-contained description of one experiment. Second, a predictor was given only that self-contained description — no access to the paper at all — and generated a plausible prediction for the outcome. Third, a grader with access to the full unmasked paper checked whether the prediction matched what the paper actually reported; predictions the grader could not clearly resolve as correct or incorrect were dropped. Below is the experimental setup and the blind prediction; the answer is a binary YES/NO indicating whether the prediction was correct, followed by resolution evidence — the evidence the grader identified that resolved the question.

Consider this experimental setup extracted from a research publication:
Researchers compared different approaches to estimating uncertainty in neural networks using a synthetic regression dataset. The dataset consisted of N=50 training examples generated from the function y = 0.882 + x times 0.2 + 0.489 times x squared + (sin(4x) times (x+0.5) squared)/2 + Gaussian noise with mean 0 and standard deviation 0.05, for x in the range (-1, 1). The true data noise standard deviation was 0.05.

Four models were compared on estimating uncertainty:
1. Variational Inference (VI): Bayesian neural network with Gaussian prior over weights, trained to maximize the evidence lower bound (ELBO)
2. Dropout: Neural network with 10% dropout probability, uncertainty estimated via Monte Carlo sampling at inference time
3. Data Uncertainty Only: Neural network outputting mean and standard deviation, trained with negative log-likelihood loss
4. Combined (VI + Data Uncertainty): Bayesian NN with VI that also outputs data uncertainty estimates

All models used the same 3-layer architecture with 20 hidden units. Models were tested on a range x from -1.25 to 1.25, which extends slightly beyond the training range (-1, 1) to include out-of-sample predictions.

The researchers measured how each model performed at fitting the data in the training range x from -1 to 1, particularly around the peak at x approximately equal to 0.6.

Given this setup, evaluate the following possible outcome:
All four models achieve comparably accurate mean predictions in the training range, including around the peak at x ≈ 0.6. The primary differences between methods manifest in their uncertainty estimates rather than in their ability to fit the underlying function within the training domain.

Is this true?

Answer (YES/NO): NO